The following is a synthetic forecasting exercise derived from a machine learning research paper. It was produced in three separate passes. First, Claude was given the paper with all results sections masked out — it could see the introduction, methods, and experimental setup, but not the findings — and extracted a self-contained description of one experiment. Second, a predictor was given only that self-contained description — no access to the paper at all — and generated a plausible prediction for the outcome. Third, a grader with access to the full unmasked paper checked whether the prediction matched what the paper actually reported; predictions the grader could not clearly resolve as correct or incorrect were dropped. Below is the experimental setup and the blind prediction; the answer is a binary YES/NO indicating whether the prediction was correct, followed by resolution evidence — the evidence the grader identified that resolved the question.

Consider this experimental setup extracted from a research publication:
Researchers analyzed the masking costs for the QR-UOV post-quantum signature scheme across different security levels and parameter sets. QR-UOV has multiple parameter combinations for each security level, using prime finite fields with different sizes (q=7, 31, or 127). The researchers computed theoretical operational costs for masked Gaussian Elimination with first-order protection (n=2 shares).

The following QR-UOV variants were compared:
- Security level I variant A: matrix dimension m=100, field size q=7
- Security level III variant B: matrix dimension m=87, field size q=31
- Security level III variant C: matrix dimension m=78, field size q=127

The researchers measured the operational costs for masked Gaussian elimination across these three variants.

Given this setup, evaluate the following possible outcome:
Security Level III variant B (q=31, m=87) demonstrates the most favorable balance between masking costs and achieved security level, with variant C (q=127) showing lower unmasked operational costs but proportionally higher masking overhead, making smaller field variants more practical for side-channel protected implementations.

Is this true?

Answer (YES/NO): NO